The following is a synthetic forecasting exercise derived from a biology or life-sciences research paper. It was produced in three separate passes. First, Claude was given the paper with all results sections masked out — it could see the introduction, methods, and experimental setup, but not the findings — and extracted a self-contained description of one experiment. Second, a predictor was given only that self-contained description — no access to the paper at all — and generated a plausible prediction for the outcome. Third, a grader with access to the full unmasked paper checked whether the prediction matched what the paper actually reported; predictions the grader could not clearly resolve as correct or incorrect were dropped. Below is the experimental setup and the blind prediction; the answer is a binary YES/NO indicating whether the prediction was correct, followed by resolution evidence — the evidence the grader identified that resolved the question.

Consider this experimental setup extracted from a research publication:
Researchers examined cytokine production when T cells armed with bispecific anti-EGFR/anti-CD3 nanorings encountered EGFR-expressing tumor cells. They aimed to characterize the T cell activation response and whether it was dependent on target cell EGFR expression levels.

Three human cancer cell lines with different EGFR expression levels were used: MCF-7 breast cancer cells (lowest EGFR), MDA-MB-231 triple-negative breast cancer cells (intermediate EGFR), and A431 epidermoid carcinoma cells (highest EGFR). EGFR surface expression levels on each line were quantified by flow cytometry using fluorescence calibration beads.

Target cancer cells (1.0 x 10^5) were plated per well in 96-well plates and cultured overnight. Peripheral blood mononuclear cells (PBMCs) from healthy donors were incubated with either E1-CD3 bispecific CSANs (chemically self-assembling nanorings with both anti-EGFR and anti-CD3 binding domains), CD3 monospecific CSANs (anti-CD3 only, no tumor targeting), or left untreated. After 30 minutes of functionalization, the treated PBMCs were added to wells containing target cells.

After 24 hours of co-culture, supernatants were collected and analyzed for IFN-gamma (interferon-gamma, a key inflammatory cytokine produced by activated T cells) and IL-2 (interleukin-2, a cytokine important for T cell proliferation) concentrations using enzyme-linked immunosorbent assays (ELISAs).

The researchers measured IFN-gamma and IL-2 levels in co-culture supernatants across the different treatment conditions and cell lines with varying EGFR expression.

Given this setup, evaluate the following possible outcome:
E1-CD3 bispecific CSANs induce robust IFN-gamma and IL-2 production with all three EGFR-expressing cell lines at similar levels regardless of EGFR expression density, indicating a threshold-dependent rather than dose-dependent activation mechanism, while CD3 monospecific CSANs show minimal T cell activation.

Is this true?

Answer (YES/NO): NO